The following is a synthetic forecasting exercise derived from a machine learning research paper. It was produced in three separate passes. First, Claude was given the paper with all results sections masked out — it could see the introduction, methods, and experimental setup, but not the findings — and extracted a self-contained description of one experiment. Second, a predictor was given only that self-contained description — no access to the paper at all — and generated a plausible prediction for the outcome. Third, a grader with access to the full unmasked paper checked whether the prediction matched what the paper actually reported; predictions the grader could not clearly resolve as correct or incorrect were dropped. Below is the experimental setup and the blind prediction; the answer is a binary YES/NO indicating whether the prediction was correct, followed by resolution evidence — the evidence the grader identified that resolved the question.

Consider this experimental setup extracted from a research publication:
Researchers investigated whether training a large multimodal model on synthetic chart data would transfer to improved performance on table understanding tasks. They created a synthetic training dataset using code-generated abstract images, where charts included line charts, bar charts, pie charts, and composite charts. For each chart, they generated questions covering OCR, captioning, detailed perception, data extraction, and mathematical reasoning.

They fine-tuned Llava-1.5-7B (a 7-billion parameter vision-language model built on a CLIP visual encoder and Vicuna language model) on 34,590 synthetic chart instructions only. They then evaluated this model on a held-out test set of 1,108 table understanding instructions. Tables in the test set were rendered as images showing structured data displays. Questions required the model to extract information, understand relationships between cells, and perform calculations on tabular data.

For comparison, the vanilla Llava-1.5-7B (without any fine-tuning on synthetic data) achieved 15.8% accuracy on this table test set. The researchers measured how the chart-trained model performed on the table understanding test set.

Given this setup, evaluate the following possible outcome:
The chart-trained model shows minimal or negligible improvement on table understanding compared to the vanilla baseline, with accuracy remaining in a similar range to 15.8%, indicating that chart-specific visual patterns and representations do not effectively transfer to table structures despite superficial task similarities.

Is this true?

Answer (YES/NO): NO